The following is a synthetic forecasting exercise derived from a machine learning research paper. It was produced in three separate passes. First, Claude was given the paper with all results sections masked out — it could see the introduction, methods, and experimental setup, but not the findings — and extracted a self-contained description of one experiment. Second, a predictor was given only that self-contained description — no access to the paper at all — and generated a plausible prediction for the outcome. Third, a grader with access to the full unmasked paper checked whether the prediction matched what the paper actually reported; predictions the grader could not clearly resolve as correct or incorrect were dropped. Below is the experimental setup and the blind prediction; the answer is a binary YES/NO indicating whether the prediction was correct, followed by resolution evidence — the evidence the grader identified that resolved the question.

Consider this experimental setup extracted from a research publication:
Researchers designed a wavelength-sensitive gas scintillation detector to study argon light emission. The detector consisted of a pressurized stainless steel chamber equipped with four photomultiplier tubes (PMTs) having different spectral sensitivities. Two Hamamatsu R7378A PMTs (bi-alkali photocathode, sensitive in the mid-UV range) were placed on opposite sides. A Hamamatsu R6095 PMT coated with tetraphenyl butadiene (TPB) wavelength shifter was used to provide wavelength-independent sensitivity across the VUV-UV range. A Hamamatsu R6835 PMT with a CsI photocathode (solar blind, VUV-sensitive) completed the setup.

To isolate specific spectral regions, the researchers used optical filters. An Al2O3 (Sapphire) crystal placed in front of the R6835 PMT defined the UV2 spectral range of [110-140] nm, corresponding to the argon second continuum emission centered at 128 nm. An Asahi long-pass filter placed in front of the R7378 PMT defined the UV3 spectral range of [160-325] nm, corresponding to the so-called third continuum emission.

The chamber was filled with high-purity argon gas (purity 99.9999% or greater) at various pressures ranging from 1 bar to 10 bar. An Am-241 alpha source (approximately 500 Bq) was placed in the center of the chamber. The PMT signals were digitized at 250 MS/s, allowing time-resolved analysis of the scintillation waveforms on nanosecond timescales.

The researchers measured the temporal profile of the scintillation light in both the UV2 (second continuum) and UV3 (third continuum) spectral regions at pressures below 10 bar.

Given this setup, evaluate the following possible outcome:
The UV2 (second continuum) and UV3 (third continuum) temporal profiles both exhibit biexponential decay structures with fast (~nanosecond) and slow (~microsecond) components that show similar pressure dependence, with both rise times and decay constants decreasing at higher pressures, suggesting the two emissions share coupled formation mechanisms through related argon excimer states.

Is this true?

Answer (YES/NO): NO